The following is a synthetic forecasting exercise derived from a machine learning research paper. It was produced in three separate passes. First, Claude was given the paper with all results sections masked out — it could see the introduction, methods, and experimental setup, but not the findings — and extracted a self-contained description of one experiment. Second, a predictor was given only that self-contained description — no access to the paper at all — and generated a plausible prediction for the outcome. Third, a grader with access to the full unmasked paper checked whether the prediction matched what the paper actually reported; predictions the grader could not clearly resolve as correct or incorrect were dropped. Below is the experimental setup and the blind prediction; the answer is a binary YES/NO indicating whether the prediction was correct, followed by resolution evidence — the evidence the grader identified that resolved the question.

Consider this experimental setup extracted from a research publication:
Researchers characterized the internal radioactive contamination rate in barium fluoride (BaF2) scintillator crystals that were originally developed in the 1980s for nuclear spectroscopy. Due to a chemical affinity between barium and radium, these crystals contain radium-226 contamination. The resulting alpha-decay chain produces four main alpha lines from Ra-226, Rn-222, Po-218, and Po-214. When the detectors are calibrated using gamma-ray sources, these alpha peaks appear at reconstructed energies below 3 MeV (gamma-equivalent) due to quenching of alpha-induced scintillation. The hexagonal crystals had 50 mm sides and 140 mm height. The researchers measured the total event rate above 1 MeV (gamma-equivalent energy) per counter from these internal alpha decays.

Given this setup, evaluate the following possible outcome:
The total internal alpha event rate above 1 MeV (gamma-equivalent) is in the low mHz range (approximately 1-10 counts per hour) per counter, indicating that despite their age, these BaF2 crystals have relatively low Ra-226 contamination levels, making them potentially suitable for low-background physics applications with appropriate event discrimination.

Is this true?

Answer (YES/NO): NO